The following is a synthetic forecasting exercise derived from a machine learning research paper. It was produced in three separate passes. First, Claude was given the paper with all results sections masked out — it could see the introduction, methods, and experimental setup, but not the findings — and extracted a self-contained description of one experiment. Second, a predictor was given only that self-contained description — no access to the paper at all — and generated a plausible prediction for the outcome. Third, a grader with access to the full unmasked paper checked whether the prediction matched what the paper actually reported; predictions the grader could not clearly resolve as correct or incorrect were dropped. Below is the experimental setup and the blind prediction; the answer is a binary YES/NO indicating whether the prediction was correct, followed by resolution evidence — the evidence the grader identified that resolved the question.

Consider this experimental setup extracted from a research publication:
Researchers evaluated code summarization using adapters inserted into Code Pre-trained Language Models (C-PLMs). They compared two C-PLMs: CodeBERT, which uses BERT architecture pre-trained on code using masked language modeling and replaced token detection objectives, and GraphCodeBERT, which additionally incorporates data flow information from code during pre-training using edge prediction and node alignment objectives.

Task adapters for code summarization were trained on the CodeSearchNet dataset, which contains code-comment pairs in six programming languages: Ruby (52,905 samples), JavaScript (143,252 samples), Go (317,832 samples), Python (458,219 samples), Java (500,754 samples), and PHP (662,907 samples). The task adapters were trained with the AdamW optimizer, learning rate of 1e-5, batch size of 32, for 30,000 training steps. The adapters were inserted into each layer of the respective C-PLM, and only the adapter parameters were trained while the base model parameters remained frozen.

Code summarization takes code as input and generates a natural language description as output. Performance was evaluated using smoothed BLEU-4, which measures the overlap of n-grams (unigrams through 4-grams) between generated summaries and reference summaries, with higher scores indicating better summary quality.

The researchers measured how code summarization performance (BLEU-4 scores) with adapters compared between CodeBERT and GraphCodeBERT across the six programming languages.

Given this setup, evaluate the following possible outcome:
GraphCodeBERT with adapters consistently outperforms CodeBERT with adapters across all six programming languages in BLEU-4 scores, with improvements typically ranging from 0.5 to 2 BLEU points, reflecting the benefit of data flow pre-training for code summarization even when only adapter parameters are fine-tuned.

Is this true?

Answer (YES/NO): NO